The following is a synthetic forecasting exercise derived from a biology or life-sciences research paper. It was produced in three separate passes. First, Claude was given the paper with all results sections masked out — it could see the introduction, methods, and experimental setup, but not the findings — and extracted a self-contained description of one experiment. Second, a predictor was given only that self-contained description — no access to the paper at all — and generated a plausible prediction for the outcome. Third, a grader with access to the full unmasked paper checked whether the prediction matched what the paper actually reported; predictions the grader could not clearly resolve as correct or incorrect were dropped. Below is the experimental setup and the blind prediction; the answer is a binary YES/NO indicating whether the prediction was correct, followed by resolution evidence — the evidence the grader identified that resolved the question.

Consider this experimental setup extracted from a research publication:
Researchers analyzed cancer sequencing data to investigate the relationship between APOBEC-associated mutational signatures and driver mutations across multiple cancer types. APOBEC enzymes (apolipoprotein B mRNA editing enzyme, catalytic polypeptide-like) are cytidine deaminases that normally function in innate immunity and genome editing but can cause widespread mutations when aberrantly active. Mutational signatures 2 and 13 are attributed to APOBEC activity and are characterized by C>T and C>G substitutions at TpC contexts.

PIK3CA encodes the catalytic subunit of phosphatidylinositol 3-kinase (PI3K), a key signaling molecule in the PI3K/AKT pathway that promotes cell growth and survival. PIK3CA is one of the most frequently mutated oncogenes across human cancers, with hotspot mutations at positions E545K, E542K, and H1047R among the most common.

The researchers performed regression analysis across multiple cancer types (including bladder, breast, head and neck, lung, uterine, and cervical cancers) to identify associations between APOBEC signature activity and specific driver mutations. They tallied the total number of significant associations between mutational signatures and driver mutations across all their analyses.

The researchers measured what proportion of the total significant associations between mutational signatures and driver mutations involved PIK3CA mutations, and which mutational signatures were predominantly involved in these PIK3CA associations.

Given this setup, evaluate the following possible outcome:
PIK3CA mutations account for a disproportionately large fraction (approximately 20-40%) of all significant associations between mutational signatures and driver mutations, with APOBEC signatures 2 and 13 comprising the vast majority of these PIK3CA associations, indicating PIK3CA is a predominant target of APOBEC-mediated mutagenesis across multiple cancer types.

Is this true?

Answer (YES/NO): YES